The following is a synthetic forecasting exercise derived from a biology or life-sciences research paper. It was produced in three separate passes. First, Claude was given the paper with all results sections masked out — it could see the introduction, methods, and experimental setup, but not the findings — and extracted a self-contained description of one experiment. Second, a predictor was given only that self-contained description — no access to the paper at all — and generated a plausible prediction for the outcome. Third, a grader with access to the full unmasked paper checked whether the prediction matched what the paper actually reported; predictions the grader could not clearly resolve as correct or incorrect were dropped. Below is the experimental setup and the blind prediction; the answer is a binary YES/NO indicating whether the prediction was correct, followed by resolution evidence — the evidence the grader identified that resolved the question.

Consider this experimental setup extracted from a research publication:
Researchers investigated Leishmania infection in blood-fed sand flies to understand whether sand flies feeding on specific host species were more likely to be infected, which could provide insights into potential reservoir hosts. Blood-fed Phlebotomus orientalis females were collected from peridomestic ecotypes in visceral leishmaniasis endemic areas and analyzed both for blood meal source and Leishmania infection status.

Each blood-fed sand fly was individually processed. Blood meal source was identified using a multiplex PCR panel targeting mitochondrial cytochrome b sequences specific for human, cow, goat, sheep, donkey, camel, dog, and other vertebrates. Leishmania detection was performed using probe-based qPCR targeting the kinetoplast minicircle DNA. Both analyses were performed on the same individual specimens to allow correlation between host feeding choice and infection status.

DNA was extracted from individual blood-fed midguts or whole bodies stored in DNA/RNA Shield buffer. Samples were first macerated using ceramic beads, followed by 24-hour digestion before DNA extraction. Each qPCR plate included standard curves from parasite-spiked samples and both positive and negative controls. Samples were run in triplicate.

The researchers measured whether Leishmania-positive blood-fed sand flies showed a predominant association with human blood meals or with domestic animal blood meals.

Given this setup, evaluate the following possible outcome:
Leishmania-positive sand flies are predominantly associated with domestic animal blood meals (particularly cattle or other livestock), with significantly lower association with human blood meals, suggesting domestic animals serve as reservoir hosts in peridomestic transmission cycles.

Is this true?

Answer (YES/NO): NO